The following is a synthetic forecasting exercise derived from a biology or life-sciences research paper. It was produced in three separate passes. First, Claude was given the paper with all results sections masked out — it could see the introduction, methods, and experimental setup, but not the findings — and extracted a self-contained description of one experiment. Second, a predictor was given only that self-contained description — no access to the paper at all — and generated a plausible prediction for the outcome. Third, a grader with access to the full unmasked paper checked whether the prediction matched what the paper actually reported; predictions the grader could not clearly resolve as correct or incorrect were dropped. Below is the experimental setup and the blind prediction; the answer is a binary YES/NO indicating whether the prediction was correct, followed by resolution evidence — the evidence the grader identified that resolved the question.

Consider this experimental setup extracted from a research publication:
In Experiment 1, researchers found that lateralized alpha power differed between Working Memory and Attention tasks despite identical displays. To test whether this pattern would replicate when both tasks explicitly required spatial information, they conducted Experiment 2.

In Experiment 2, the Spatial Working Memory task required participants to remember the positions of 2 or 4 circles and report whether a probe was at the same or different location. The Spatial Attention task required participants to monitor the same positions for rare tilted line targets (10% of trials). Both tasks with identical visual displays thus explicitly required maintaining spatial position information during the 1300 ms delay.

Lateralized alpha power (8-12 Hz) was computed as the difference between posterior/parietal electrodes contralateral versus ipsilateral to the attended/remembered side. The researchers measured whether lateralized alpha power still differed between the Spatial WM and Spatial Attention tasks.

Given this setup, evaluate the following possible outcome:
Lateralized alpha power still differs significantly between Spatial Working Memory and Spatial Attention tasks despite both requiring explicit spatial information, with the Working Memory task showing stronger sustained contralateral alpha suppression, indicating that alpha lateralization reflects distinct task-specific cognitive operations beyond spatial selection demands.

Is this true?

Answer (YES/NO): YES